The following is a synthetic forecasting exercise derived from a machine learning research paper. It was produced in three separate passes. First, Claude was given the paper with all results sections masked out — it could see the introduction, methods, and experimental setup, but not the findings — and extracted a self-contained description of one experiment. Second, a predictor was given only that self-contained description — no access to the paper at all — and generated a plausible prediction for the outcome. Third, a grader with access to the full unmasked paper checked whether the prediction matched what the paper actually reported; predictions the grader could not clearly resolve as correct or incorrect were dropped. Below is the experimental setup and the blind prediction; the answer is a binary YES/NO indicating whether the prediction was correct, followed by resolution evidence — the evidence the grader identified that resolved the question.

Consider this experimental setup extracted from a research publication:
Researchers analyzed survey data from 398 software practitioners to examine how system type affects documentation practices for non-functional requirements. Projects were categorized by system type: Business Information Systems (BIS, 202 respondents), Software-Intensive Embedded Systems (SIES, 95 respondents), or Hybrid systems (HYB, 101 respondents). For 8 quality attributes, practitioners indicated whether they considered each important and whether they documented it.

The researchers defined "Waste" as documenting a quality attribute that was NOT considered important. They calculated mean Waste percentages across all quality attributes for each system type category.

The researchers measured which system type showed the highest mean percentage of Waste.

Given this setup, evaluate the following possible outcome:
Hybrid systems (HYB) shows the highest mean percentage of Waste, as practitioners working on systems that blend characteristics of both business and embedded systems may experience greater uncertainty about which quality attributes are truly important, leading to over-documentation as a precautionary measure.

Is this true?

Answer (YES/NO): NO